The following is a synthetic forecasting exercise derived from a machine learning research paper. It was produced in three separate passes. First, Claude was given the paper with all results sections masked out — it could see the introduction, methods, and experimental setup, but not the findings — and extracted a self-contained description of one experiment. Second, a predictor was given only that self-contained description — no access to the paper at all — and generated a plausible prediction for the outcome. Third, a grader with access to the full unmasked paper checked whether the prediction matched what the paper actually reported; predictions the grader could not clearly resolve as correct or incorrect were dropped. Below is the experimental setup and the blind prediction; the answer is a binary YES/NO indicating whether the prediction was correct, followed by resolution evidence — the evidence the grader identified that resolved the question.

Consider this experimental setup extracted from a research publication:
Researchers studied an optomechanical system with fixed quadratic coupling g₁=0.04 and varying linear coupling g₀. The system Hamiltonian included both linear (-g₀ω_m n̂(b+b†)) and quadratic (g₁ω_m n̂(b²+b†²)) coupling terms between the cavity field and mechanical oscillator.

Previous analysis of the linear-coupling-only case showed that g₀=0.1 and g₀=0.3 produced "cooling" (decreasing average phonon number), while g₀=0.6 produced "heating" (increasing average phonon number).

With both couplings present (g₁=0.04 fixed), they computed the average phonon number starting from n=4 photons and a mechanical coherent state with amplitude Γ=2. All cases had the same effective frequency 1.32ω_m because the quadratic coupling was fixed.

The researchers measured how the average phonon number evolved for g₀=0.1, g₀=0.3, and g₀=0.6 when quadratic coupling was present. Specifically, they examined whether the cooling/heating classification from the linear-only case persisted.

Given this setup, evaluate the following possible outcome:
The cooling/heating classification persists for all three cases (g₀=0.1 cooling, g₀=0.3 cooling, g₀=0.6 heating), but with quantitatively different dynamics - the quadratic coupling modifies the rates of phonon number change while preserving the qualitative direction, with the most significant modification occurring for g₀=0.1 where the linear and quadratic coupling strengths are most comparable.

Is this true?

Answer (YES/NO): NO